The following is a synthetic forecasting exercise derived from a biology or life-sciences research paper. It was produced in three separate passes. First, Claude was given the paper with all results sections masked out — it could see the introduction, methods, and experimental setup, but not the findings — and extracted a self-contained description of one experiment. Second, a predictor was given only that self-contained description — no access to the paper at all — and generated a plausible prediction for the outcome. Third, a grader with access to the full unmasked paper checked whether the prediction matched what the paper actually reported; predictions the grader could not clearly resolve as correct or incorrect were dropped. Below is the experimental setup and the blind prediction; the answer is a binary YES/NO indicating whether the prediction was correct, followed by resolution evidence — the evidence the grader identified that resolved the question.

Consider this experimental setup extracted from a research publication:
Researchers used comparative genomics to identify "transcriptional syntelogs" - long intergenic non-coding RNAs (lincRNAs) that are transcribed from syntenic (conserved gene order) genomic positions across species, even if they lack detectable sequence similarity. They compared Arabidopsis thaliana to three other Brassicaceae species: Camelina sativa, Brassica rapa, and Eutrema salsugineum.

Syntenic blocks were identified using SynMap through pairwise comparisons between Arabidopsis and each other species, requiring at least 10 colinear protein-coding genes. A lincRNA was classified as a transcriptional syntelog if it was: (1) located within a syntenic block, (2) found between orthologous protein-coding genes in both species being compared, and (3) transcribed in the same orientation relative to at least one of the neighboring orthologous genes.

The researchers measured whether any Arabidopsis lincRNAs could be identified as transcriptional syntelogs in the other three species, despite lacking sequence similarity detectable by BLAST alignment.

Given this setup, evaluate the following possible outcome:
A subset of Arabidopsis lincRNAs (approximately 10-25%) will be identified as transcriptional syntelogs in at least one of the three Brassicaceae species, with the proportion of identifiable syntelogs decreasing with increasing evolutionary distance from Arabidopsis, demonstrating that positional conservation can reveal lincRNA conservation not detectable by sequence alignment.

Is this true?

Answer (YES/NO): NO